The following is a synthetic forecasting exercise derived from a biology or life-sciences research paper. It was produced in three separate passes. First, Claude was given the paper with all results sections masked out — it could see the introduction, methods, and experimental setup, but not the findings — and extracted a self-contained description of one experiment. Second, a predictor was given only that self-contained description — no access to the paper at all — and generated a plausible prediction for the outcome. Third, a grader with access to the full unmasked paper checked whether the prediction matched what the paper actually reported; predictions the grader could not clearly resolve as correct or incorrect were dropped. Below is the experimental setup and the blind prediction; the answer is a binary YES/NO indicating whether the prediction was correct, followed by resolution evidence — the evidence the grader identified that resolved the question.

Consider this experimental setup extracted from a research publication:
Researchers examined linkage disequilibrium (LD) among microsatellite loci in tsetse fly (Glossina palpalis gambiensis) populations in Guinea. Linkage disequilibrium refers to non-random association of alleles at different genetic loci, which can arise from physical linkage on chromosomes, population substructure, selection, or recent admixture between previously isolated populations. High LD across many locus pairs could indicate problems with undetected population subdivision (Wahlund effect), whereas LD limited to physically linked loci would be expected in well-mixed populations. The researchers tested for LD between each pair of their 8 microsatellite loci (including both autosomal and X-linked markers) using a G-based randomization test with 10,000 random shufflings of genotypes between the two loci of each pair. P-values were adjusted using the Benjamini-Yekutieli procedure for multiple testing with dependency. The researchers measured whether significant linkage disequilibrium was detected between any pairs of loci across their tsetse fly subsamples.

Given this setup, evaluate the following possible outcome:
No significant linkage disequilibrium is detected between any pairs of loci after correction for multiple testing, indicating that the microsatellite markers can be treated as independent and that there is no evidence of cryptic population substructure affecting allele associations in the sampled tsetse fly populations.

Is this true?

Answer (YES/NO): YES